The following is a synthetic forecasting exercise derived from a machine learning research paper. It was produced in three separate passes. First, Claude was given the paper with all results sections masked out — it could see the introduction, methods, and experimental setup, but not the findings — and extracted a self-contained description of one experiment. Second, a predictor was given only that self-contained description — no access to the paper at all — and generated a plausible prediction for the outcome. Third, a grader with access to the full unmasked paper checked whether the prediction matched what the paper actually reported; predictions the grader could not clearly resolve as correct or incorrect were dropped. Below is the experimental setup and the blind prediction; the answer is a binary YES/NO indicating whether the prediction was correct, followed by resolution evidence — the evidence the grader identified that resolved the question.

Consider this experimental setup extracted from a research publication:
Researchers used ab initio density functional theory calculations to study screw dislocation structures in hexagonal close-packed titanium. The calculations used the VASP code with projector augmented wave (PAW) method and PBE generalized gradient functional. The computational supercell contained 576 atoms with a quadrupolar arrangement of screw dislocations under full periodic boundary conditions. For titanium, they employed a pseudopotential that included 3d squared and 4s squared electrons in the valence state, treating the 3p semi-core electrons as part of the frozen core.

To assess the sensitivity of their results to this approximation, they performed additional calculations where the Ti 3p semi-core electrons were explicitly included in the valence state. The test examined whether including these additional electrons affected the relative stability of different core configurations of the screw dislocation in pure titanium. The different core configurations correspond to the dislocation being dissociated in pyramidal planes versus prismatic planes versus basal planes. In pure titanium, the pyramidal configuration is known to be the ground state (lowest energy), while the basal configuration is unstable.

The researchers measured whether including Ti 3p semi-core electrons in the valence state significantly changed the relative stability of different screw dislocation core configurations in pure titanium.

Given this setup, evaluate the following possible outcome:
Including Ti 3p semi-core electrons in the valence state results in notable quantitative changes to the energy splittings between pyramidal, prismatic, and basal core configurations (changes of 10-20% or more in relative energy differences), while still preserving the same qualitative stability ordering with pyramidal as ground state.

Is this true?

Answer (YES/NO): NO